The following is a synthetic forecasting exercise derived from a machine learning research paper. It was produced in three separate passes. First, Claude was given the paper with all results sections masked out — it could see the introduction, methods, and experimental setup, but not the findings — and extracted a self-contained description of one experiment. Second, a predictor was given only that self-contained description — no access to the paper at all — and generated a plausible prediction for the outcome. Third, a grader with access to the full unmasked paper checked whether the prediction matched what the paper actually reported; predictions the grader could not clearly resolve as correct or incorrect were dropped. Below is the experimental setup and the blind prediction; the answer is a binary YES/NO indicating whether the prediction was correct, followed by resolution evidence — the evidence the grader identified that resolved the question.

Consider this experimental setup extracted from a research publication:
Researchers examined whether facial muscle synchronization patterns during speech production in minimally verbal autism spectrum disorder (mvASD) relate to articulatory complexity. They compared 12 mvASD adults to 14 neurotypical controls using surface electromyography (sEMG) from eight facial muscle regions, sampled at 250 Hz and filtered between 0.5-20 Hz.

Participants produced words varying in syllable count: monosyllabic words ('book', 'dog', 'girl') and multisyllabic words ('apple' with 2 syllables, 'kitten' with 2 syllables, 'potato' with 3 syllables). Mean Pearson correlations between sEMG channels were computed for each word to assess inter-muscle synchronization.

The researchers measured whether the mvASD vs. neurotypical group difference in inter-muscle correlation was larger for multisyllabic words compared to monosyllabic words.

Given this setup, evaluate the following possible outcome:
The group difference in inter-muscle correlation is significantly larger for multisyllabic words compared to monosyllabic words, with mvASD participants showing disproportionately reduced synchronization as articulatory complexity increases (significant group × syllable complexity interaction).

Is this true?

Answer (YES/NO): NO